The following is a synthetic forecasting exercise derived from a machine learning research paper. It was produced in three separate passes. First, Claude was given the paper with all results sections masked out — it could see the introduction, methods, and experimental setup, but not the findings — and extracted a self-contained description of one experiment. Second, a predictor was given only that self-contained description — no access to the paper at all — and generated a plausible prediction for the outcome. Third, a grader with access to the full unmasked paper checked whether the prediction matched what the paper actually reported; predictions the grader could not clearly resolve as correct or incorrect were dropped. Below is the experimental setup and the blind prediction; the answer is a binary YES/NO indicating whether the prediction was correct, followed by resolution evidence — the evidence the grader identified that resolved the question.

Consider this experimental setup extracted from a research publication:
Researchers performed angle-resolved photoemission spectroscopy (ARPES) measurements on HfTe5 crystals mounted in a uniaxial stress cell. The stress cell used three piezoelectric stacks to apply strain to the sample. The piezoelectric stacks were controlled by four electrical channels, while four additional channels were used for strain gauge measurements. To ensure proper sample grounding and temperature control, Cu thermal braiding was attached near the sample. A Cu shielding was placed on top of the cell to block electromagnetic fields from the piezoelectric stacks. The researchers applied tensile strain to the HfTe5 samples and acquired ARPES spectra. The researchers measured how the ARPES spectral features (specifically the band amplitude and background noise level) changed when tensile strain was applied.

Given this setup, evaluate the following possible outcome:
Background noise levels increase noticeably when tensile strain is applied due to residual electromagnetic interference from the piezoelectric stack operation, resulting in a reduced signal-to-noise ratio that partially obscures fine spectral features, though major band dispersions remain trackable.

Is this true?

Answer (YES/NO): NO